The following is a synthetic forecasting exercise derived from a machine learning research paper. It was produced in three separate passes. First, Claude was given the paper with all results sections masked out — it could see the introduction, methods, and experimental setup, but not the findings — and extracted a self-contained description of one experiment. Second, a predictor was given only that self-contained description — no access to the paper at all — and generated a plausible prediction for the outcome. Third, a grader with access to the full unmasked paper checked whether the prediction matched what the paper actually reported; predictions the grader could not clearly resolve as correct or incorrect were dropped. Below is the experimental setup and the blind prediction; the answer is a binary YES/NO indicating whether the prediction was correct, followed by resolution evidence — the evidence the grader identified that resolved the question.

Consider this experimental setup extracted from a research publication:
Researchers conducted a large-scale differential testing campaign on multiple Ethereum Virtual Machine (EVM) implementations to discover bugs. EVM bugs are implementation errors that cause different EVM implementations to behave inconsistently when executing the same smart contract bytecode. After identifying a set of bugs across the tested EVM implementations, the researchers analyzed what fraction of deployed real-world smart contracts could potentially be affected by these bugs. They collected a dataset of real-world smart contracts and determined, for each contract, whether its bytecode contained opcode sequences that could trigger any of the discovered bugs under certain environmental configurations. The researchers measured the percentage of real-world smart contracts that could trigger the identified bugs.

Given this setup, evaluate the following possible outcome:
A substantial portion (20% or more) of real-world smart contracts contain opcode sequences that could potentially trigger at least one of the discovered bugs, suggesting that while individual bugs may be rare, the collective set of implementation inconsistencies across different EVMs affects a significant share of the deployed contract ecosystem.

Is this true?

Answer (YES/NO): NO